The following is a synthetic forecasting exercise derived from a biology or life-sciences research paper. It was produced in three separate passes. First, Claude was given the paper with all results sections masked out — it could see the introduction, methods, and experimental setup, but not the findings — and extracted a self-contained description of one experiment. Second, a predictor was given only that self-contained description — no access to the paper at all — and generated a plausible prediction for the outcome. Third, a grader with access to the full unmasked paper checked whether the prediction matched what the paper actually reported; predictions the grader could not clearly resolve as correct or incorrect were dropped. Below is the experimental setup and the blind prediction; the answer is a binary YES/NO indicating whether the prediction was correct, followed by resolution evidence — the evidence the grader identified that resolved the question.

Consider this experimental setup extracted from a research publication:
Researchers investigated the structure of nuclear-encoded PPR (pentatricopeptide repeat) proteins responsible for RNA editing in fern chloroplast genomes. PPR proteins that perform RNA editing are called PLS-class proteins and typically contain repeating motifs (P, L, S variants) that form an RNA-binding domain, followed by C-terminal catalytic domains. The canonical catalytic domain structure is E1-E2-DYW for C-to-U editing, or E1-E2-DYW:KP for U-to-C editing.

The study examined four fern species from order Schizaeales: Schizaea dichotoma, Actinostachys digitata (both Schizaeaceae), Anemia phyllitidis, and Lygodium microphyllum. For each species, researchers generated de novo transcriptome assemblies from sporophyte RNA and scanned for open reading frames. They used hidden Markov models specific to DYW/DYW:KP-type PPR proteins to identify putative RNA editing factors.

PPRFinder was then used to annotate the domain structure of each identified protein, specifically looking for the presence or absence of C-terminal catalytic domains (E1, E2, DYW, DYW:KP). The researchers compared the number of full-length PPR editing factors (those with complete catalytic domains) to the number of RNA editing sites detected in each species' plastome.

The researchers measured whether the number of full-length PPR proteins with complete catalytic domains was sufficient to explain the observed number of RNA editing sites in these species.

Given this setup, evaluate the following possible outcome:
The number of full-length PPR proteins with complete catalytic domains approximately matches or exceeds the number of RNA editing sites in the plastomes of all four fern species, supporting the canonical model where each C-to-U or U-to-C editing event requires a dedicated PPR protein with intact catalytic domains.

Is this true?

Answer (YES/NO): NO